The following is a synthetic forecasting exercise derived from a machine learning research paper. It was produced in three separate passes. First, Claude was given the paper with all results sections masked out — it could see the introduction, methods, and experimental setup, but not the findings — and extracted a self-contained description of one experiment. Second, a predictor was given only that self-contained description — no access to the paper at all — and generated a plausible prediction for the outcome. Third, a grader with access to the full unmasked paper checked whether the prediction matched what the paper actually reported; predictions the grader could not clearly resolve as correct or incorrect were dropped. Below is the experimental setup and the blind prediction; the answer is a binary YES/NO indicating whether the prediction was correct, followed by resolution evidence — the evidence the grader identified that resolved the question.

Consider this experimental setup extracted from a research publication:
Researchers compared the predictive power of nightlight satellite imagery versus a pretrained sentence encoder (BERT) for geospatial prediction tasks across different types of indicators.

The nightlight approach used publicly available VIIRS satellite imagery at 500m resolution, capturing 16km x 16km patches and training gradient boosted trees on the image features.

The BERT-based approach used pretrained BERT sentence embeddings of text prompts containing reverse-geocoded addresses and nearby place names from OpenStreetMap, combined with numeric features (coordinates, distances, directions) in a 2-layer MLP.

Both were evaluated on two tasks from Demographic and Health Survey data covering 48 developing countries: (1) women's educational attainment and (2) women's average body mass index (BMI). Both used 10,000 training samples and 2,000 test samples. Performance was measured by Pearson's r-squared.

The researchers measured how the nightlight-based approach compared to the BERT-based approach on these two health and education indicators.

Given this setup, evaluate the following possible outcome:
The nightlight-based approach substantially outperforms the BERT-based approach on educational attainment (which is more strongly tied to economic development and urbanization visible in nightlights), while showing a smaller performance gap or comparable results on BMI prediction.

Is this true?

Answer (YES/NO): NO